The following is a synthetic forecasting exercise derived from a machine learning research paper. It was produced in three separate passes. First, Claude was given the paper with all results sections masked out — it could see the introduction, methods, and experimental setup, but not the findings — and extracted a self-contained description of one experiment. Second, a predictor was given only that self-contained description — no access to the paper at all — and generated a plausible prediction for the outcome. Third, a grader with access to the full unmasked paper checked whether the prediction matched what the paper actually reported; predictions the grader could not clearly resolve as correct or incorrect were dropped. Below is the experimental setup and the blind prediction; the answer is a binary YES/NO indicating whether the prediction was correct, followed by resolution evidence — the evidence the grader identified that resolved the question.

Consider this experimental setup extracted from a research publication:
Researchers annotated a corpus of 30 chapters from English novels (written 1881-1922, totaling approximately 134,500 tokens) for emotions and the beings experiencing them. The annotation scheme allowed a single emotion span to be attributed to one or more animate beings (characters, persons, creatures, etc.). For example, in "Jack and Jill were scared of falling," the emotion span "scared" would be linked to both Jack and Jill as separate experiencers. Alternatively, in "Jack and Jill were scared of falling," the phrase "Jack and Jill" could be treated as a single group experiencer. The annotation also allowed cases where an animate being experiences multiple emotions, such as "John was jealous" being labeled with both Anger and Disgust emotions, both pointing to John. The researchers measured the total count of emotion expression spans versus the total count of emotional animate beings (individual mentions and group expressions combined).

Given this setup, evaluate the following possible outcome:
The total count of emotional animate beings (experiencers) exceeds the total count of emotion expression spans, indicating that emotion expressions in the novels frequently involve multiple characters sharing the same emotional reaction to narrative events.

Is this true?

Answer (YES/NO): YES